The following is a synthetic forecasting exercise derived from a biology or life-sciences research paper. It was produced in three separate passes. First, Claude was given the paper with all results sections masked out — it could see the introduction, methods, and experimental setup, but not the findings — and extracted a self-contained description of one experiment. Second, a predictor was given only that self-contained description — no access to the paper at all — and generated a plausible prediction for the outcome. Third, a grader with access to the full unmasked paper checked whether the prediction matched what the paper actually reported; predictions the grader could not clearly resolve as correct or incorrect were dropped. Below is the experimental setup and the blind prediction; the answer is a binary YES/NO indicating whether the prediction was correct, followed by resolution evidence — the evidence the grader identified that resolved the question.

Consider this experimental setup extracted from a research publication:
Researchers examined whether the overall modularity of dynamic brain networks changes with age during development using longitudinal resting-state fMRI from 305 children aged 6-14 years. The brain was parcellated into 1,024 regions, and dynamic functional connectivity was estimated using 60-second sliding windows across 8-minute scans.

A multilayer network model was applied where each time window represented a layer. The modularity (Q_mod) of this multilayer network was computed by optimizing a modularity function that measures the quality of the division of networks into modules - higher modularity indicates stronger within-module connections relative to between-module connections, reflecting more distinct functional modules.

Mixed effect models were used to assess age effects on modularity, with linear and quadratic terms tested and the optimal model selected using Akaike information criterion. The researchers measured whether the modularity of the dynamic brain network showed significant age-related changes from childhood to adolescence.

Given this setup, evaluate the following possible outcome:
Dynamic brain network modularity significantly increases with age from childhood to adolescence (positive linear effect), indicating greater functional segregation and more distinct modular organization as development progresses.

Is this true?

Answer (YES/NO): YES